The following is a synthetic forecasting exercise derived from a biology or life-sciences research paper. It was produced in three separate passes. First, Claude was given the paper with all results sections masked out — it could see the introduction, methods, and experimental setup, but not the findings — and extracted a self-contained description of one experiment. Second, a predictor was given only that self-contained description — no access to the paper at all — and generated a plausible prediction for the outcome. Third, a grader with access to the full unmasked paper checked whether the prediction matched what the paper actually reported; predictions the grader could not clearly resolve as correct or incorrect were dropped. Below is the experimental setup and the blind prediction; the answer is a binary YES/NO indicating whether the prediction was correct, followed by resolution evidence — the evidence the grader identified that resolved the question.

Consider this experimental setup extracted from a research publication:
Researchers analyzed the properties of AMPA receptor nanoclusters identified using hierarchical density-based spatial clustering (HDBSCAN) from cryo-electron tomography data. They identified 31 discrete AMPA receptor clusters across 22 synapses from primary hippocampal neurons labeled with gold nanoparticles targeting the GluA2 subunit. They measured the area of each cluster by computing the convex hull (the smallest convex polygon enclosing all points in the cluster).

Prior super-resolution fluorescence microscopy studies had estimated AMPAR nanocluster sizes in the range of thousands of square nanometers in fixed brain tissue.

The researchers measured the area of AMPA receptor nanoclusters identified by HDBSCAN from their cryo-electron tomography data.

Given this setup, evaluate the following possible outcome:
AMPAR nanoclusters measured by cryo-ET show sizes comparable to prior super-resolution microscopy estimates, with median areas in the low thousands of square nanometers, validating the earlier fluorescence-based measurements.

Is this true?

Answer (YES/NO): NO